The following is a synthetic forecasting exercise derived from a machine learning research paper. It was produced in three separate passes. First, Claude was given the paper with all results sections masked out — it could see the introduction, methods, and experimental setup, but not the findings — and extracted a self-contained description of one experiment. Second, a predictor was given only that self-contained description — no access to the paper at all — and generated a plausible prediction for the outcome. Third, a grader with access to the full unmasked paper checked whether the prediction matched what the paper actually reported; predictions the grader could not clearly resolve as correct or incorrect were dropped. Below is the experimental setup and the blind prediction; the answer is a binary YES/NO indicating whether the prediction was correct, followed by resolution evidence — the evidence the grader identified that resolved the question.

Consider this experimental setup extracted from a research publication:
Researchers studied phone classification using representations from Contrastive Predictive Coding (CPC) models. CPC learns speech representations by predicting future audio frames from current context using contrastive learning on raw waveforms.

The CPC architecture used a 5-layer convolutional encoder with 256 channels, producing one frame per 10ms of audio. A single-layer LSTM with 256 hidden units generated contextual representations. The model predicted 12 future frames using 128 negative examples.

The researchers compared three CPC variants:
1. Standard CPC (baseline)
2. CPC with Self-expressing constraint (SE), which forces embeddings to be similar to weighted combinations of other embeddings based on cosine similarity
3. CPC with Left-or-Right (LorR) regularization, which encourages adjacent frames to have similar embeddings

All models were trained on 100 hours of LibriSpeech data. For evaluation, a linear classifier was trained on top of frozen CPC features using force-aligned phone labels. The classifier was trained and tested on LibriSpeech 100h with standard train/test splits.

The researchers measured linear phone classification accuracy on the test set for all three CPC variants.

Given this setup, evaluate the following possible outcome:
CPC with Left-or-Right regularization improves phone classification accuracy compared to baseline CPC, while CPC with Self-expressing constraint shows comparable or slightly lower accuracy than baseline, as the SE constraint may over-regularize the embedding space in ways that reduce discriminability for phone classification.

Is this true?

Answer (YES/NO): NO